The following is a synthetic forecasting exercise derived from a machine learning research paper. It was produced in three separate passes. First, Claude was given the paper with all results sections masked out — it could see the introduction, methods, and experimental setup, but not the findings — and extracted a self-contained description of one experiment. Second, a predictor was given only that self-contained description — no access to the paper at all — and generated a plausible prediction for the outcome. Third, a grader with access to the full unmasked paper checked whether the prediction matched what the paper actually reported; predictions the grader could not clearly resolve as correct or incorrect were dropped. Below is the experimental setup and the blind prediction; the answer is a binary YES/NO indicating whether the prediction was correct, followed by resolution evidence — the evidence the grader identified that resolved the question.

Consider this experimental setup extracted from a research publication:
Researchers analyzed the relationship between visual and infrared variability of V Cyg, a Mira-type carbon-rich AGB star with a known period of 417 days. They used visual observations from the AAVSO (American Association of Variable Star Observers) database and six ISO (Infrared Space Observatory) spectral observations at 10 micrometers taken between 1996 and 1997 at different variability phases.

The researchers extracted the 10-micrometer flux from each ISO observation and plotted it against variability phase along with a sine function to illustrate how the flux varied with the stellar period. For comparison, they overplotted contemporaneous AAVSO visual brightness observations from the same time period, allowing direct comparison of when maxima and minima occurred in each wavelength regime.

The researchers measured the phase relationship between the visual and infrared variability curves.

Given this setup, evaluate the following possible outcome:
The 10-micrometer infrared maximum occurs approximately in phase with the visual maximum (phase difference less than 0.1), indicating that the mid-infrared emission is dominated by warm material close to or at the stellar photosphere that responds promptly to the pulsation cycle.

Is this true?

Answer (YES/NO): YES